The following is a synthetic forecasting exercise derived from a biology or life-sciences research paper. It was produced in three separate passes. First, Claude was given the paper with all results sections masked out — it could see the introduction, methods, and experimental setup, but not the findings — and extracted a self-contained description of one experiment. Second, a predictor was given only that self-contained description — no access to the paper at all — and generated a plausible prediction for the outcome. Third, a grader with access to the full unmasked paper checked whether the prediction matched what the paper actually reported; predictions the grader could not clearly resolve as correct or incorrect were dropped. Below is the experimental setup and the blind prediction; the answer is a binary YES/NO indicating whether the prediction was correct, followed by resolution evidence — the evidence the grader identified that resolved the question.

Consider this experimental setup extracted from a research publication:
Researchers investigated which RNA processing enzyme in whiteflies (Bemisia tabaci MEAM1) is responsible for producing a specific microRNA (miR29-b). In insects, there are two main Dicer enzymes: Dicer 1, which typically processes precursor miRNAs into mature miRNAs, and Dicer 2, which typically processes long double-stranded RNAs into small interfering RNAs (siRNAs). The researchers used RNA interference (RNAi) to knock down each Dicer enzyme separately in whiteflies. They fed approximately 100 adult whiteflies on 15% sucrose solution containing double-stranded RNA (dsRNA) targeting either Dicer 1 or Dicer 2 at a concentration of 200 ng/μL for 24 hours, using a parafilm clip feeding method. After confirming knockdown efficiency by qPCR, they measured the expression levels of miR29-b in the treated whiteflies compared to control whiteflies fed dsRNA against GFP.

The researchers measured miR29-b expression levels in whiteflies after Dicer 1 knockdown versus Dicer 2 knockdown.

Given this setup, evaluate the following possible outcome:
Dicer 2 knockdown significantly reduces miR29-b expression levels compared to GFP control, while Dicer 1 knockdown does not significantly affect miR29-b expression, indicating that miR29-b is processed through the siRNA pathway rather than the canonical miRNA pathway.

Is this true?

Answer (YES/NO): NO